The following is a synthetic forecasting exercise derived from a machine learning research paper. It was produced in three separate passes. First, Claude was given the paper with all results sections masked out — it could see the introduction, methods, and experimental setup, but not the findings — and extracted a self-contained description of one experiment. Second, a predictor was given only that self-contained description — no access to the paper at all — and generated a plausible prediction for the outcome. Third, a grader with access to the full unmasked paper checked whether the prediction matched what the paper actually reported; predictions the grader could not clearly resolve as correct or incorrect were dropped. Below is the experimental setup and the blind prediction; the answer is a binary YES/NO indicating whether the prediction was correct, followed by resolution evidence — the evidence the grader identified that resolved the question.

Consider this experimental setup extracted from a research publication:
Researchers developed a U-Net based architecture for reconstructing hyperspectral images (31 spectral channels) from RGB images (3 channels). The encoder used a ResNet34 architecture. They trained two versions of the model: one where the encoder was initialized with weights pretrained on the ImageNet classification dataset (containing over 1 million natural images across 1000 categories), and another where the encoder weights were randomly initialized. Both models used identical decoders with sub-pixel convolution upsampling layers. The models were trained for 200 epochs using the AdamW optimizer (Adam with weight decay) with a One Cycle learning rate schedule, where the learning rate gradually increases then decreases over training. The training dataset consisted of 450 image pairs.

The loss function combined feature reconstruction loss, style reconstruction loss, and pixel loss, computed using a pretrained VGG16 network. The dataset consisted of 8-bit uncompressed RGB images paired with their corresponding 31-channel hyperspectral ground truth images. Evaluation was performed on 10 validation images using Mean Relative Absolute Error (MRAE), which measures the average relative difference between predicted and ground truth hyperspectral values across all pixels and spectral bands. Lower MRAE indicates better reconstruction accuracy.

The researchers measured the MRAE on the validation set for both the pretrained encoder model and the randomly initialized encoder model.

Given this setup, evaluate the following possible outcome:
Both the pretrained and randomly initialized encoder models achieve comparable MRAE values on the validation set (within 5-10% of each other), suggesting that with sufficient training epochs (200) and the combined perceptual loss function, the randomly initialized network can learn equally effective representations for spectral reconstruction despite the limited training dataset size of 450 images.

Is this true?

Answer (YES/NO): YES